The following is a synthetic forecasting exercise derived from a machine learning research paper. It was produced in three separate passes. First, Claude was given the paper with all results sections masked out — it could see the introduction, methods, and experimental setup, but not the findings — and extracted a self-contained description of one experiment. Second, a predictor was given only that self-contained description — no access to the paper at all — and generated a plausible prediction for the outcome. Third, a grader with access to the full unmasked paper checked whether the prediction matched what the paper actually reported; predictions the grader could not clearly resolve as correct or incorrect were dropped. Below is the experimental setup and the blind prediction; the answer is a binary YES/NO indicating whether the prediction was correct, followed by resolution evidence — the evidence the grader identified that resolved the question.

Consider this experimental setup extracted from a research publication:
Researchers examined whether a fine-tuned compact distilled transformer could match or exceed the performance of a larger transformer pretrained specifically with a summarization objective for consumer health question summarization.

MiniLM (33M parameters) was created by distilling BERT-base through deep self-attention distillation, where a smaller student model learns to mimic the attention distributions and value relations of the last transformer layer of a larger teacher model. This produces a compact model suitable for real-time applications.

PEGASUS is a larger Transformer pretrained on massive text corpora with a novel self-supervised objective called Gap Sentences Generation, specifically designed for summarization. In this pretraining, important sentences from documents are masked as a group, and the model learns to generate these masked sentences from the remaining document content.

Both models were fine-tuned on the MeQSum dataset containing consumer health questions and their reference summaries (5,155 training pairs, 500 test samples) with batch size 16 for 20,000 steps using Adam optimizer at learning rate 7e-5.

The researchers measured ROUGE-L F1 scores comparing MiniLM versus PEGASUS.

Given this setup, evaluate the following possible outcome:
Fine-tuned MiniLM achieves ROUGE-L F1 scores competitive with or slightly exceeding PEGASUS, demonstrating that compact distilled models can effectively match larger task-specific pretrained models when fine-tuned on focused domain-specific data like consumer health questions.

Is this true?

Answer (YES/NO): NO